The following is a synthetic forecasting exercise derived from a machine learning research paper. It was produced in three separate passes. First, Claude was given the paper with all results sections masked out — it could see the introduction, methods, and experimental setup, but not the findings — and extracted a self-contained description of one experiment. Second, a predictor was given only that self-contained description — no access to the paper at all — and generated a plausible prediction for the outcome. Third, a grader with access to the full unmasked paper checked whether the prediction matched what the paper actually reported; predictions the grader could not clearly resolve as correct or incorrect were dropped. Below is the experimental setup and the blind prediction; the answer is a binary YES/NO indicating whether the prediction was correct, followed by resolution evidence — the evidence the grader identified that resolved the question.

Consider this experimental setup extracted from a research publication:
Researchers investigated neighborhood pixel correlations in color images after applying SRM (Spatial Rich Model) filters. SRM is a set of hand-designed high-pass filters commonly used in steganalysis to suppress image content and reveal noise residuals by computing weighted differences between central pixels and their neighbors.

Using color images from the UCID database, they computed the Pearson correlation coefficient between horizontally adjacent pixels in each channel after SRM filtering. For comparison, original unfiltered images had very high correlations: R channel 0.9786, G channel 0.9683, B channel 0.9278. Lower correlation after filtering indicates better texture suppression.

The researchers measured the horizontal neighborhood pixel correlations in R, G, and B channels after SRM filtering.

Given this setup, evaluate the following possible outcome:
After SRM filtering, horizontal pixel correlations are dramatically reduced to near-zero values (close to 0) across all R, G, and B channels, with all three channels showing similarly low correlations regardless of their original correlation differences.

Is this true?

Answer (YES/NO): NO